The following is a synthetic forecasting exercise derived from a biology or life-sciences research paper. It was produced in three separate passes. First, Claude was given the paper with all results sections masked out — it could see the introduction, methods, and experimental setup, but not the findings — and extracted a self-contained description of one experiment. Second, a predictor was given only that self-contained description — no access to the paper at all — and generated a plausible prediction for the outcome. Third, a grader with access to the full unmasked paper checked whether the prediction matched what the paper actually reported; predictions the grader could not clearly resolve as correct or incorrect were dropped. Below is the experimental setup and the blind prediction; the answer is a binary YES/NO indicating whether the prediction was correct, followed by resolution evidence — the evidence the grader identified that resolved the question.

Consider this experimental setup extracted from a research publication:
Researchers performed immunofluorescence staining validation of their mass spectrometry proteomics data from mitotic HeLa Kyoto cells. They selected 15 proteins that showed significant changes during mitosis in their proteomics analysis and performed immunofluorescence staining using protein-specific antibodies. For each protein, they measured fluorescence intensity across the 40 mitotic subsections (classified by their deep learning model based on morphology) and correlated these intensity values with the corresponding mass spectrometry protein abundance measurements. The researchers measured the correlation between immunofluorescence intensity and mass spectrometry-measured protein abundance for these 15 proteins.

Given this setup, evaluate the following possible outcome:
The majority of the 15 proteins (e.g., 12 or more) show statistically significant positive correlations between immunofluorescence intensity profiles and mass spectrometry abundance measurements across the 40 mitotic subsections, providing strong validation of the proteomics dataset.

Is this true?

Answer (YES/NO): NO